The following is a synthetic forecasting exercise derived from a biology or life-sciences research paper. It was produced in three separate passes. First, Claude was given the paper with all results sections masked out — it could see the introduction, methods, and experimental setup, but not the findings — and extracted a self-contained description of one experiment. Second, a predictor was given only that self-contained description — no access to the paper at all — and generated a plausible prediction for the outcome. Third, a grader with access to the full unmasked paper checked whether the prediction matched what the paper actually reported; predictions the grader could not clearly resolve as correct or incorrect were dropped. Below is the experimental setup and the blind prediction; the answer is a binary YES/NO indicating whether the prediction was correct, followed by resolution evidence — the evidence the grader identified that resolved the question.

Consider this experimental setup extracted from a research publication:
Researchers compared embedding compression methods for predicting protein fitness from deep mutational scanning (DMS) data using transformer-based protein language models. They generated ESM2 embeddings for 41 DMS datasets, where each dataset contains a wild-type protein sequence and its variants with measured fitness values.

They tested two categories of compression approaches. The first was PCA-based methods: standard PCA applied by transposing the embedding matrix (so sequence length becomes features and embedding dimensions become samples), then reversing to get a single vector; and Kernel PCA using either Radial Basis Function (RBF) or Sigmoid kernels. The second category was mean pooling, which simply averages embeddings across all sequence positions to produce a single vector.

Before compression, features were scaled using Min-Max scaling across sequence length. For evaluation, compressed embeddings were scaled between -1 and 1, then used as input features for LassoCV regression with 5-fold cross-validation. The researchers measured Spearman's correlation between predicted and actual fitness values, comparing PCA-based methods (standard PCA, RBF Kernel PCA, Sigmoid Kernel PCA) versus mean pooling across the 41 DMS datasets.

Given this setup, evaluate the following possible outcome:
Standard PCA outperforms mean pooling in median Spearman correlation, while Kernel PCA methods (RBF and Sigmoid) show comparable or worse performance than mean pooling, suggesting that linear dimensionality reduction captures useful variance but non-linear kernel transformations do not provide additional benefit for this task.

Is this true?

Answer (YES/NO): NO